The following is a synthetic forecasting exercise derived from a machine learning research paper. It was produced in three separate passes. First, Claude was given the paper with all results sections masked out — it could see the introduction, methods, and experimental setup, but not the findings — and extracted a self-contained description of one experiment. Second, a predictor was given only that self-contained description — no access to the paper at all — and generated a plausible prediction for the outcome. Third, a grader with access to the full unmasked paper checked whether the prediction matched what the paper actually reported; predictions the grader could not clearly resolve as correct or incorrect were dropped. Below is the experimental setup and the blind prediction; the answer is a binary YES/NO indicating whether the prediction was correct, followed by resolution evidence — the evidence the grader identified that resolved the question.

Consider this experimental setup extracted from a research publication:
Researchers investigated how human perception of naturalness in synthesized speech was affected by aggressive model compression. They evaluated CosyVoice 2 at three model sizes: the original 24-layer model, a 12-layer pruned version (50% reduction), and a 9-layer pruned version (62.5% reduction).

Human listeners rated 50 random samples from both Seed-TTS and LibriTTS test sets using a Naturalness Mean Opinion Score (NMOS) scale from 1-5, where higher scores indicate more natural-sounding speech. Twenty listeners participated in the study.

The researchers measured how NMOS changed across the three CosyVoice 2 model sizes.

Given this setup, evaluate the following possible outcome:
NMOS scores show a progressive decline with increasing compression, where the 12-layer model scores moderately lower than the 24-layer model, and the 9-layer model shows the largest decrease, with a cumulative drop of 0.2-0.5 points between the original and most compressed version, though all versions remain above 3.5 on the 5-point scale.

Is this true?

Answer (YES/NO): NO